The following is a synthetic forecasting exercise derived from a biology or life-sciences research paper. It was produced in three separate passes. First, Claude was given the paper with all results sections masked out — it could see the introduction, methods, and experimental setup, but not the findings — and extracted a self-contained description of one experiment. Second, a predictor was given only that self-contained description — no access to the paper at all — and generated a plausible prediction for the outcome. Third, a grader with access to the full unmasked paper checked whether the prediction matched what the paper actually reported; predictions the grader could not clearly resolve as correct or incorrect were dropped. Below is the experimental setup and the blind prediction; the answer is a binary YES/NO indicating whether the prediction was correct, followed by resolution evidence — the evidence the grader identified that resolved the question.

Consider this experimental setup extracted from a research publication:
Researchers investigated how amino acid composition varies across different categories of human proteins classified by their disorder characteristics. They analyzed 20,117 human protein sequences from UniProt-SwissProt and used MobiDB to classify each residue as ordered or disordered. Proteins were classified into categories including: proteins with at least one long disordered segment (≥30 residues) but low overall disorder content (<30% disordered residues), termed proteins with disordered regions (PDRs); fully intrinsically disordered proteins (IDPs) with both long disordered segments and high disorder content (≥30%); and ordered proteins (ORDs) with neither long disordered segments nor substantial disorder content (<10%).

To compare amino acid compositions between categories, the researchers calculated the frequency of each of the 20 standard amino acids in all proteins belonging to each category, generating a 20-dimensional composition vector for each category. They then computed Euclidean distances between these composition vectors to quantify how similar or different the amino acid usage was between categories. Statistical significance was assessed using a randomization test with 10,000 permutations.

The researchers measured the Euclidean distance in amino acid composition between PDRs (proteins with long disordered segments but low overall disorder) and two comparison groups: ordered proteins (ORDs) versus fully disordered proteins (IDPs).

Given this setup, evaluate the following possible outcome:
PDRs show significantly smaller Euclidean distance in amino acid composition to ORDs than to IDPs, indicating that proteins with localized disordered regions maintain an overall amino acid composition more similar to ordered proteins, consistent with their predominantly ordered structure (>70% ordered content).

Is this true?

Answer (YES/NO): YES